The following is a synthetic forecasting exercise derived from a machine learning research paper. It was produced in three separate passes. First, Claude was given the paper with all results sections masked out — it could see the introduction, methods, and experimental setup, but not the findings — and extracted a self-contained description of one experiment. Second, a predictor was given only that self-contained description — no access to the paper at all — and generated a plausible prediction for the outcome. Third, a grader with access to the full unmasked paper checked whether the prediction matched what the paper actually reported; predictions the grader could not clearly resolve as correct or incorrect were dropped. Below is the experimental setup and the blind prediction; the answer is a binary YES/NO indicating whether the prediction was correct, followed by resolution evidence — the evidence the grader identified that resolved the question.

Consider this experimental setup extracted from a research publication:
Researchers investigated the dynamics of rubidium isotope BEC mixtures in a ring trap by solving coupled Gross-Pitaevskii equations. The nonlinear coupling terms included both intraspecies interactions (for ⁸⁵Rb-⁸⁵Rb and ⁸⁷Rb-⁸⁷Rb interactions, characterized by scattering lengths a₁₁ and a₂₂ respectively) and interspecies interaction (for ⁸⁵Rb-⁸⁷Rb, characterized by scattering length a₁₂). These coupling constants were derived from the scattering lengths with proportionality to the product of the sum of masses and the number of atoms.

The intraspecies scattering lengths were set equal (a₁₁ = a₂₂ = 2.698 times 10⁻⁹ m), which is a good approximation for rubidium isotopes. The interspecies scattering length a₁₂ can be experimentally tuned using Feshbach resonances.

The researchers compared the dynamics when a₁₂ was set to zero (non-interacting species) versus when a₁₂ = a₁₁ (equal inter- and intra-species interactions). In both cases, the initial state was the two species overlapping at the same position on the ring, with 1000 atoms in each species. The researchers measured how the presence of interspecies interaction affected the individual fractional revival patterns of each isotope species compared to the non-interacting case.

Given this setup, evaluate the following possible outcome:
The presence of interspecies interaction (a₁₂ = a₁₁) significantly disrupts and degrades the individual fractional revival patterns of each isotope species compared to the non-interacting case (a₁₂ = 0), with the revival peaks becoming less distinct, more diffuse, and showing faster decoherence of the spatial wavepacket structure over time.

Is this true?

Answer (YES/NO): NO